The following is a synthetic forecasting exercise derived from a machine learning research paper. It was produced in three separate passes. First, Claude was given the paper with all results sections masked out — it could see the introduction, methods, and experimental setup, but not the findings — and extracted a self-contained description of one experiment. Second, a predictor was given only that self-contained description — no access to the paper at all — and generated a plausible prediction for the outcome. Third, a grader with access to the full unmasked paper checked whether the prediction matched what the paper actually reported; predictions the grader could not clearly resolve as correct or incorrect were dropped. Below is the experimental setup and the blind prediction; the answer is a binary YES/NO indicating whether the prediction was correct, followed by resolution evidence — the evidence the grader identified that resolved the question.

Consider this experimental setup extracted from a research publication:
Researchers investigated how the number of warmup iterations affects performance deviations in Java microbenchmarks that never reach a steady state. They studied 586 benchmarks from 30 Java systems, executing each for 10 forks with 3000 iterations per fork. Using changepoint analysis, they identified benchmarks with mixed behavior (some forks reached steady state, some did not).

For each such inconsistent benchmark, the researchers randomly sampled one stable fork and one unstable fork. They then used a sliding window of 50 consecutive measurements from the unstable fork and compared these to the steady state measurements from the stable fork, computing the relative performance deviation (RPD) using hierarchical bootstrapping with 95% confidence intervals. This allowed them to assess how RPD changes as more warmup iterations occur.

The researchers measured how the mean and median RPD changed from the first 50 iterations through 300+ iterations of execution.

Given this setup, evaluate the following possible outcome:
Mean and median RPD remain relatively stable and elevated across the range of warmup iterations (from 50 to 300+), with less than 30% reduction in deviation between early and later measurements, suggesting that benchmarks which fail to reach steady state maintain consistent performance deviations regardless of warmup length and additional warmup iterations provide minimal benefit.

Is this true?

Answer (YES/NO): NO